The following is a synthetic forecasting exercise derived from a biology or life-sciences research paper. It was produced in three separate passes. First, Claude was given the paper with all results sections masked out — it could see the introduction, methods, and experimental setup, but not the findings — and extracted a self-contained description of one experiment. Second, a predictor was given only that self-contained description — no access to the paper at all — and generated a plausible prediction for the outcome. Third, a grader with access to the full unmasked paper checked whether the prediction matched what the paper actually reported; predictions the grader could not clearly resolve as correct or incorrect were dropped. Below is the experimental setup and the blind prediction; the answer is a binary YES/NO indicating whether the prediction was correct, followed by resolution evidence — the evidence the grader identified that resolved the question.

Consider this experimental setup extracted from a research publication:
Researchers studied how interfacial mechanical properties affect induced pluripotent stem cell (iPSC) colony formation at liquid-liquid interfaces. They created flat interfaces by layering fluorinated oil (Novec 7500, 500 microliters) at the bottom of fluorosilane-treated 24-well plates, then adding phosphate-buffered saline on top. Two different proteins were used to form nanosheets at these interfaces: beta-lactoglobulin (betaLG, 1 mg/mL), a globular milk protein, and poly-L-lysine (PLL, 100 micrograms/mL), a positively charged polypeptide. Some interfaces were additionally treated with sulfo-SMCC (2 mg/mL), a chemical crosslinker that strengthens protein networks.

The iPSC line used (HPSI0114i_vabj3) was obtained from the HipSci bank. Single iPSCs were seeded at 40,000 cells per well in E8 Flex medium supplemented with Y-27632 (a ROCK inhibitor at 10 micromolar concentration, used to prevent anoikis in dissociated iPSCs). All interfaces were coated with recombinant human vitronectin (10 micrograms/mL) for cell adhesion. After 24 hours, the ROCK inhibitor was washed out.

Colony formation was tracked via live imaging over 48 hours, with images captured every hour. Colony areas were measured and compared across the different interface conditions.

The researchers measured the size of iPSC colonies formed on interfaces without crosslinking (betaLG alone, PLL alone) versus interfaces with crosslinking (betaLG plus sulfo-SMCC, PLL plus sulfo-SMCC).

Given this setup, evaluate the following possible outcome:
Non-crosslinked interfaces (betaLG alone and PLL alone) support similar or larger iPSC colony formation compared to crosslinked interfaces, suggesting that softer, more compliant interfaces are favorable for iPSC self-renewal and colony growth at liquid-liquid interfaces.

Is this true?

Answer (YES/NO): NO